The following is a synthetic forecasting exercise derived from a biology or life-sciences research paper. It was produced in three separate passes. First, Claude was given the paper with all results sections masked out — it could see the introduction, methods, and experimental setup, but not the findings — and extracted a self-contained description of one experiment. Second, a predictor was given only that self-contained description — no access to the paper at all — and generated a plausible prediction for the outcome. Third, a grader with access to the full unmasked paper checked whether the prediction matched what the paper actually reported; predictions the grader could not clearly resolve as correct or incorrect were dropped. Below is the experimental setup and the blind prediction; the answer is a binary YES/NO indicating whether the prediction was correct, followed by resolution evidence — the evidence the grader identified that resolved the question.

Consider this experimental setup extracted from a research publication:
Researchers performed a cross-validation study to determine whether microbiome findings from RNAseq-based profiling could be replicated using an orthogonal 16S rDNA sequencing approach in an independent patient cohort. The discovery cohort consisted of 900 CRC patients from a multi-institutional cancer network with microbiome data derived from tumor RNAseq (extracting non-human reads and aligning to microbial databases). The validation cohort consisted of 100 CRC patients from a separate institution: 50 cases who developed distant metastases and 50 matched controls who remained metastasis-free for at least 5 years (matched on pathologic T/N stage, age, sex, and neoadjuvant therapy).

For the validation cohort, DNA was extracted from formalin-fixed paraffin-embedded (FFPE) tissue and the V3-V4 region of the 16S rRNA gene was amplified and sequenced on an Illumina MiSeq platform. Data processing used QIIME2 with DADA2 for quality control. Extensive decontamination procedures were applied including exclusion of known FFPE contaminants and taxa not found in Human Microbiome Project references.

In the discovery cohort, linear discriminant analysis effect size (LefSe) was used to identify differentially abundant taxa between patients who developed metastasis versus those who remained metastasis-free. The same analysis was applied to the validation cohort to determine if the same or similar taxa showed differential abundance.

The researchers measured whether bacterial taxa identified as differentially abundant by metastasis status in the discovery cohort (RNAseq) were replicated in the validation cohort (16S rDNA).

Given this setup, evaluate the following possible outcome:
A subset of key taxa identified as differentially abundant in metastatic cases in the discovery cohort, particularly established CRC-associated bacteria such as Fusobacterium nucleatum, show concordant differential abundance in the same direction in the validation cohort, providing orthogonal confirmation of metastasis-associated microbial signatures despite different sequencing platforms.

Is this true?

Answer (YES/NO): NO